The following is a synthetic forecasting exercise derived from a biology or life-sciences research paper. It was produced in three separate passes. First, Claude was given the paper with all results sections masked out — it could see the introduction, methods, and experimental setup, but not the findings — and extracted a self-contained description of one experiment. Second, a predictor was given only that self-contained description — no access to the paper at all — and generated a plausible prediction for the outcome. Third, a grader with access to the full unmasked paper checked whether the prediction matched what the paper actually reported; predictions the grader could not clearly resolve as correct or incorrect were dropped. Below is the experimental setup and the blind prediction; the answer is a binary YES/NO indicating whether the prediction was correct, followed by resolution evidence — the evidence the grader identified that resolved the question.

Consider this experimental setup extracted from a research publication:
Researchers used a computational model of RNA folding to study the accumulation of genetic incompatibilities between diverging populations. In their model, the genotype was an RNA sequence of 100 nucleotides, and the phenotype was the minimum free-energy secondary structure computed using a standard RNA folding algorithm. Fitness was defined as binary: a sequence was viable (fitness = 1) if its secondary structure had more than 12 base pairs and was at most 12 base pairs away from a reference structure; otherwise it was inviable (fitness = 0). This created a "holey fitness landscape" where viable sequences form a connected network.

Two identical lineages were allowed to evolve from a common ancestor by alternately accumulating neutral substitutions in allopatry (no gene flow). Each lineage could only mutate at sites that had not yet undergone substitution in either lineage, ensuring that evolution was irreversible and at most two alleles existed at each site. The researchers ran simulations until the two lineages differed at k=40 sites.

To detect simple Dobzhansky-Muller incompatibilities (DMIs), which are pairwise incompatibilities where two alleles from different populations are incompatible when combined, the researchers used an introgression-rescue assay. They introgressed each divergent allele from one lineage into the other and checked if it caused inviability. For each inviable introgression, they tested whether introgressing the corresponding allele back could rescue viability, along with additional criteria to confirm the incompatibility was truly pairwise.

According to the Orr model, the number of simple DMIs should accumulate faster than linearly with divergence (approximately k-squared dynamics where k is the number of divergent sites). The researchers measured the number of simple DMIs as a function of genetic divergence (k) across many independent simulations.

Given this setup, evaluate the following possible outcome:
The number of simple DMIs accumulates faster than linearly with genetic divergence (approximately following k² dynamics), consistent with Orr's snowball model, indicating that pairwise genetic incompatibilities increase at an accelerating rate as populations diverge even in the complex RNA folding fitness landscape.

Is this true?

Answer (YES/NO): NO